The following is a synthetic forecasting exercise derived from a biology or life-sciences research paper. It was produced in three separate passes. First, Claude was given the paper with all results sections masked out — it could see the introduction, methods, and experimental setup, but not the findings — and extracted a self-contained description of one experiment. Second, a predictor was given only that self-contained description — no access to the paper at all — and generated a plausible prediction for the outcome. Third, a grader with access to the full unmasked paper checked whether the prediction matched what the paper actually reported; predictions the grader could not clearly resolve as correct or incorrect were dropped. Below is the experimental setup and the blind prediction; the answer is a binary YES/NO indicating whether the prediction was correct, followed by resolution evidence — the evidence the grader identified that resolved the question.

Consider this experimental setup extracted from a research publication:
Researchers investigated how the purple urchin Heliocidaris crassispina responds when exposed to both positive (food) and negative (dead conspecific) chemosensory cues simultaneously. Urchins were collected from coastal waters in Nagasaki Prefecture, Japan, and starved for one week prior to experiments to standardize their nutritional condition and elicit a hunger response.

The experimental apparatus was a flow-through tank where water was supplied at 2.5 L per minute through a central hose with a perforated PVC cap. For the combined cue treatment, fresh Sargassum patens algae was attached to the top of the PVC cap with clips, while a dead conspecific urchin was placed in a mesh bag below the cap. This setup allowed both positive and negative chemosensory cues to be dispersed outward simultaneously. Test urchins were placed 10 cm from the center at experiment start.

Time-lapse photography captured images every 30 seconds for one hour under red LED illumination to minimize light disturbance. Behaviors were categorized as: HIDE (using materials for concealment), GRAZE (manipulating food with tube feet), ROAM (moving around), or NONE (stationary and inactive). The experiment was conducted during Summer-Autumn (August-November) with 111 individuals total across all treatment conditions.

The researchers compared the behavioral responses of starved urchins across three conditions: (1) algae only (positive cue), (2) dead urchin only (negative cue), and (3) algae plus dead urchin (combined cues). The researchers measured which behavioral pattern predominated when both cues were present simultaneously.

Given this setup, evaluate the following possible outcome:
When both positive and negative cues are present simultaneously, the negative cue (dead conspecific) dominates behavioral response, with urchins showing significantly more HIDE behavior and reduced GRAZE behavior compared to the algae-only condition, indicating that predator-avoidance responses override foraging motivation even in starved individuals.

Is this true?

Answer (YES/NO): NO